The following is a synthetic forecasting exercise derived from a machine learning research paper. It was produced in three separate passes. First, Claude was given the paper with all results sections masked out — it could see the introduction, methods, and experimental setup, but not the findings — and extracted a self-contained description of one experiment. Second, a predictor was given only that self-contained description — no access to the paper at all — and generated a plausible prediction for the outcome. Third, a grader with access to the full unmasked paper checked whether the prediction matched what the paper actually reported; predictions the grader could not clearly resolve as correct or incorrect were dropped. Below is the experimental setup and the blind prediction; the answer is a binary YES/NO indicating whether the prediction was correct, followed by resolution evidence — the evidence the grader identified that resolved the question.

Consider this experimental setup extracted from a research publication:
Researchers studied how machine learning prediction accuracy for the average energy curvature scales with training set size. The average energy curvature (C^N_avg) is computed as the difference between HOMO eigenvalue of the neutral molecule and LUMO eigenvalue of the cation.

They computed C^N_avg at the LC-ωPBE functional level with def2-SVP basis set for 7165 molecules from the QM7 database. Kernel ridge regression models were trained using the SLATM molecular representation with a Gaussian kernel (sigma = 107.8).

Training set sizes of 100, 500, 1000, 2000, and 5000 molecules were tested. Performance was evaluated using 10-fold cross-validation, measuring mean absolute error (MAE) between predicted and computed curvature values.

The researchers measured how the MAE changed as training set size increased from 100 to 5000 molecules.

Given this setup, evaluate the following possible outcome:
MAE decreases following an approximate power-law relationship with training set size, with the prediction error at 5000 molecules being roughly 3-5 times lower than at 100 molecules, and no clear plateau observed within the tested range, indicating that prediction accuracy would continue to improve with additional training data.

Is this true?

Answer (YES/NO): NO